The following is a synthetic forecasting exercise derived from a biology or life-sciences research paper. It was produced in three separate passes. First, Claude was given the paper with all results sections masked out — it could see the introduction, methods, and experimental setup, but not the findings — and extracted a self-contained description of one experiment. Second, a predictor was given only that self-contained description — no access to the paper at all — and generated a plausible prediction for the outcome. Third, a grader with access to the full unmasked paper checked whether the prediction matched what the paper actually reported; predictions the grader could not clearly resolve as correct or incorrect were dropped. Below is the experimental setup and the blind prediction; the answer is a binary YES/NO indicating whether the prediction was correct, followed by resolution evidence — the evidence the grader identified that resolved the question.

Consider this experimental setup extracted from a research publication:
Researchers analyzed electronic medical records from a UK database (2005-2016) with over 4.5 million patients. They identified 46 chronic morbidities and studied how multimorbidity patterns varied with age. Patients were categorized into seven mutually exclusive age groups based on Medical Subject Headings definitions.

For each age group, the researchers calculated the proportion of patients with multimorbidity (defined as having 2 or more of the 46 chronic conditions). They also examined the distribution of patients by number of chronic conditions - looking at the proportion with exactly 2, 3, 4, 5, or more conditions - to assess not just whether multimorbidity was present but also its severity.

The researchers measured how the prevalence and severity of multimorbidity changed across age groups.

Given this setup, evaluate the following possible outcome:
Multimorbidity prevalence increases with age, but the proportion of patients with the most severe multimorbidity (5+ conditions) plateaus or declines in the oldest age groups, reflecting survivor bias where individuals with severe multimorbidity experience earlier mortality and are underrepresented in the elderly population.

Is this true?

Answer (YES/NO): NO